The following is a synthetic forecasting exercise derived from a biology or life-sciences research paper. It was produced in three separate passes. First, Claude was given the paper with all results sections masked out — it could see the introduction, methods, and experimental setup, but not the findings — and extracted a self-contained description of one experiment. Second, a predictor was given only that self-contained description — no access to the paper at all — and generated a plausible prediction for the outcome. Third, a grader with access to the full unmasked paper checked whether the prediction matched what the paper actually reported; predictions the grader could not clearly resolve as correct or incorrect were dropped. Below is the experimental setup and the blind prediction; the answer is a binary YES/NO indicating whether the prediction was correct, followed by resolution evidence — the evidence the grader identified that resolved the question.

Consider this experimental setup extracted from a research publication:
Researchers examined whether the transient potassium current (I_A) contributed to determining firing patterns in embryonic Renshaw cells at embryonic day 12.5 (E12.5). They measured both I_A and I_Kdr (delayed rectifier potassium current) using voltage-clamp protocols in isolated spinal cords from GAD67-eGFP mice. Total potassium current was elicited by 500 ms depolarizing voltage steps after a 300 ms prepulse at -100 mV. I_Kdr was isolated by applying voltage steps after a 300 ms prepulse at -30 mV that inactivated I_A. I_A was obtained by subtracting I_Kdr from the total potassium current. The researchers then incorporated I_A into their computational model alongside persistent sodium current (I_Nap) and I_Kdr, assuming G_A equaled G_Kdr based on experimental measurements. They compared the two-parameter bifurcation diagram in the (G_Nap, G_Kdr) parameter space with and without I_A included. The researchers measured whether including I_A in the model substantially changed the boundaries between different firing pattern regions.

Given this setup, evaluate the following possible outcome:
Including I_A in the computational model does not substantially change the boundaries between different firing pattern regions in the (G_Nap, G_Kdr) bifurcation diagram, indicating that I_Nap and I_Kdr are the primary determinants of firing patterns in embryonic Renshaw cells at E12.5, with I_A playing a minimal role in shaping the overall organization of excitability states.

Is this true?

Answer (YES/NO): YES